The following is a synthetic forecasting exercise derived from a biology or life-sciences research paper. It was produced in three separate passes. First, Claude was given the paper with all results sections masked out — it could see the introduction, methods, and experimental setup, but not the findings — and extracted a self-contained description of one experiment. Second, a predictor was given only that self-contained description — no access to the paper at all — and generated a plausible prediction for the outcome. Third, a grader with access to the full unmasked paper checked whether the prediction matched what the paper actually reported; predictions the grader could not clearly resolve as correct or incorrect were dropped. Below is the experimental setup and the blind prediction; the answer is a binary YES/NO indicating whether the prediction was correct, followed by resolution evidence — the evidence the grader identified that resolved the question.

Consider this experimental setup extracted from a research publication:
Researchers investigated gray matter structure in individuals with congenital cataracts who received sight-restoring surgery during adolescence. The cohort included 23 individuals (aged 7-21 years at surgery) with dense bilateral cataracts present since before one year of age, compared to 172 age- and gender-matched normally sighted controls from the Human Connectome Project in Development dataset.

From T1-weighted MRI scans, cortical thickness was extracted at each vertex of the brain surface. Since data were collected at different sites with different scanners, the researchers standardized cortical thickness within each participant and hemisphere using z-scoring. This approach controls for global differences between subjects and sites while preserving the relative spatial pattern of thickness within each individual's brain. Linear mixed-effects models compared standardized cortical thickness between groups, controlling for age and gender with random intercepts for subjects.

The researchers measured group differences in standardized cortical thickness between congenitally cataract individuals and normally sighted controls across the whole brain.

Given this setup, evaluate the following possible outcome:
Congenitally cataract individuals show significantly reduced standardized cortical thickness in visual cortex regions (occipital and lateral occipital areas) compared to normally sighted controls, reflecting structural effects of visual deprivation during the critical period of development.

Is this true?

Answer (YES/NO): NO